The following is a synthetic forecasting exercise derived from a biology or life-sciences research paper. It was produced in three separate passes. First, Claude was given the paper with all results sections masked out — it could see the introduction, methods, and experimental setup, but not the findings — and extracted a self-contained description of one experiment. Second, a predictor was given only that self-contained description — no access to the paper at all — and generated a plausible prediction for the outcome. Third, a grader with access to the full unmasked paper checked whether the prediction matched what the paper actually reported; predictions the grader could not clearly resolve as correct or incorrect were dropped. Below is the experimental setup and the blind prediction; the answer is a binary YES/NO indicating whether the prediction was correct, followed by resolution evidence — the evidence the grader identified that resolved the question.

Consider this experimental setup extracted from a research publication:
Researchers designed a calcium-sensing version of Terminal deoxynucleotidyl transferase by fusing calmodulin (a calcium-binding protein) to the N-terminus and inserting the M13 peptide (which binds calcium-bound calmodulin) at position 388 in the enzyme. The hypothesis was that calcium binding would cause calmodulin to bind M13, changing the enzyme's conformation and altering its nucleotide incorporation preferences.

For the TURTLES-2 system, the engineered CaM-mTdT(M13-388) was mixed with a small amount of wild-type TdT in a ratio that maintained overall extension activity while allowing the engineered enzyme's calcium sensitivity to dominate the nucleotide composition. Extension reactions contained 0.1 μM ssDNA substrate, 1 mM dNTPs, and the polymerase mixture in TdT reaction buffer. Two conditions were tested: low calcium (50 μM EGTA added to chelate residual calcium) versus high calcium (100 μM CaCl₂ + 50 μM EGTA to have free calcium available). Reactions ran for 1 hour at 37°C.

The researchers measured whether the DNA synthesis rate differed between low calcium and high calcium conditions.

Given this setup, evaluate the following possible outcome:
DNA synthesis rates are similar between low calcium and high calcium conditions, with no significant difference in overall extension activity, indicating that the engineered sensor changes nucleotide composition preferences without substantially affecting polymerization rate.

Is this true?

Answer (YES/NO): NO